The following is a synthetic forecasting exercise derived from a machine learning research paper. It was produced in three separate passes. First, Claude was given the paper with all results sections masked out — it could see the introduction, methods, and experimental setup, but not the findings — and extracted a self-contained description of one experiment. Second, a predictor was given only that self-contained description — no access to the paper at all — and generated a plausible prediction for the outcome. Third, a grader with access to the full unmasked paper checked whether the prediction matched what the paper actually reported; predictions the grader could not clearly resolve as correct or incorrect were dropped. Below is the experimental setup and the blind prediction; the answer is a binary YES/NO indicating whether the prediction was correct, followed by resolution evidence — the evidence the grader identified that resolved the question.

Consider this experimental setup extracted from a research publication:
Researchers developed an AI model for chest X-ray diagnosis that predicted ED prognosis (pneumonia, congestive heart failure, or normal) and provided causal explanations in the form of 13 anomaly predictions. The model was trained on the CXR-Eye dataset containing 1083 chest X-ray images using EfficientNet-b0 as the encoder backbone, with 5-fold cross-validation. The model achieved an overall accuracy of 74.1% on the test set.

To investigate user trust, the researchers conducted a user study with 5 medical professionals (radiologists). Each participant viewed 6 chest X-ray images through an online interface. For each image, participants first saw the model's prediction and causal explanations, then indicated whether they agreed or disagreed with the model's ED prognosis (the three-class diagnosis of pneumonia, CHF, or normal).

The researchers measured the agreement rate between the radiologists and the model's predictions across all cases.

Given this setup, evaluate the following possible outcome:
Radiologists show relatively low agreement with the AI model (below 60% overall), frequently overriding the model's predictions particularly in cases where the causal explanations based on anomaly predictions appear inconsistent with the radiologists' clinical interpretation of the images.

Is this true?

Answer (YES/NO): NO